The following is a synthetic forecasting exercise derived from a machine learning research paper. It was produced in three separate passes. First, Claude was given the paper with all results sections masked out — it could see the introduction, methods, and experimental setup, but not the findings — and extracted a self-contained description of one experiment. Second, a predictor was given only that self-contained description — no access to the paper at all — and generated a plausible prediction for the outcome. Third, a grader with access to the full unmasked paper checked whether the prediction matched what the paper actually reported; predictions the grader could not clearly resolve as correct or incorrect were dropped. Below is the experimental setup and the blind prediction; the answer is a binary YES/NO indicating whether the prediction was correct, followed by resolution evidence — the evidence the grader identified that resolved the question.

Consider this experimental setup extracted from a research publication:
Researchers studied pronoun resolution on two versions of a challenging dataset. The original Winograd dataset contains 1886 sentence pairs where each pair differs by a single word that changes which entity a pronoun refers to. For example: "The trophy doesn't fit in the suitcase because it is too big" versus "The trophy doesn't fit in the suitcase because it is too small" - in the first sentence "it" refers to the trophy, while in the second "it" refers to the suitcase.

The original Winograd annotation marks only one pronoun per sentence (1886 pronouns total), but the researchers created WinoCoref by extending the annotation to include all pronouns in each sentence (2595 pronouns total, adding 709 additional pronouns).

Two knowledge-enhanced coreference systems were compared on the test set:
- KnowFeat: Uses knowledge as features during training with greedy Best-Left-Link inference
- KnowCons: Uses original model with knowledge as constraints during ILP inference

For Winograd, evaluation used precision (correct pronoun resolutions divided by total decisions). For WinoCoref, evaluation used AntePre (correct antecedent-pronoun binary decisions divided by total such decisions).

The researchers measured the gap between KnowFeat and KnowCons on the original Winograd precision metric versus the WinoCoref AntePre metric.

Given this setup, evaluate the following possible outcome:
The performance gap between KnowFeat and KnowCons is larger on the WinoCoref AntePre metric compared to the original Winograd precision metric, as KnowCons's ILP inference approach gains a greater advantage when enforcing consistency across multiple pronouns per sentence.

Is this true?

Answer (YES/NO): NO